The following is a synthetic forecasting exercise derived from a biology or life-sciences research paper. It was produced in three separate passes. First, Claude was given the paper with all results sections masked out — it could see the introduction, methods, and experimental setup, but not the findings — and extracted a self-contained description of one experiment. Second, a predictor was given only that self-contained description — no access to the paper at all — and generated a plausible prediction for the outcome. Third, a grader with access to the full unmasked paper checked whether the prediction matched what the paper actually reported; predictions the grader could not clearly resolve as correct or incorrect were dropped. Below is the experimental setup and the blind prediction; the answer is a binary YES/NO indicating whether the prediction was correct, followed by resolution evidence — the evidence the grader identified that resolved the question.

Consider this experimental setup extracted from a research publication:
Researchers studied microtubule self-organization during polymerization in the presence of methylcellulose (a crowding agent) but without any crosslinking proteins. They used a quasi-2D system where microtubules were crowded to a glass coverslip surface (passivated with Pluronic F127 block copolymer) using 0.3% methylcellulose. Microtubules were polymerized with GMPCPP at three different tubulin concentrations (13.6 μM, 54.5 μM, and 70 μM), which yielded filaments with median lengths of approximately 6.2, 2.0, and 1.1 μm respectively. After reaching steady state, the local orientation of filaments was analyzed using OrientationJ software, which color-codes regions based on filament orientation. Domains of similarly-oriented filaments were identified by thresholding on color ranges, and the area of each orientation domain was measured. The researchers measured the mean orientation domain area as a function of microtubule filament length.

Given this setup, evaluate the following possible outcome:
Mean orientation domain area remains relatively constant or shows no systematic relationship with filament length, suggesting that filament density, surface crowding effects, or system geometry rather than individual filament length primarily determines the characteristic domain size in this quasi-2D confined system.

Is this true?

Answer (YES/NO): NO